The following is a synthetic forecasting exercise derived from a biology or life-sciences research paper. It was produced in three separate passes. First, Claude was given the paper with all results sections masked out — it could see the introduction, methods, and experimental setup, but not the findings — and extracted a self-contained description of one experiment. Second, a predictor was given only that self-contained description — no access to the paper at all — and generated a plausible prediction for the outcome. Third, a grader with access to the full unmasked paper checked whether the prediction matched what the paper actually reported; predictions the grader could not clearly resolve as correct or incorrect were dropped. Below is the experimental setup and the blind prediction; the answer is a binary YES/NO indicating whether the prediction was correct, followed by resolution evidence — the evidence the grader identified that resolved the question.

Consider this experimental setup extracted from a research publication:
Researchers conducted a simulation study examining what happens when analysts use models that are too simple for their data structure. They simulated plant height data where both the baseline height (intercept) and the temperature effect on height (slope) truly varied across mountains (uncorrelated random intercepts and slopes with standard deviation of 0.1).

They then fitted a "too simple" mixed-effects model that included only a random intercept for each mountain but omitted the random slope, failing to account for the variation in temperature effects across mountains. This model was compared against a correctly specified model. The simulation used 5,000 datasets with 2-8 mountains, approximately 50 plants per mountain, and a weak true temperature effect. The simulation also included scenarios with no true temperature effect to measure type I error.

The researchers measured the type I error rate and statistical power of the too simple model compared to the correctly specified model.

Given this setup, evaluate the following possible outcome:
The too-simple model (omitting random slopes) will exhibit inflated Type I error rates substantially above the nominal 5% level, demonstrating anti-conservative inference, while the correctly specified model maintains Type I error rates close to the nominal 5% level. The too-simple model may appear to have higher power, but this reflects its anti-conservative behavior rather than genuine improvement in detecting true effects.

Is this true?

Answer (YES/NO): YES